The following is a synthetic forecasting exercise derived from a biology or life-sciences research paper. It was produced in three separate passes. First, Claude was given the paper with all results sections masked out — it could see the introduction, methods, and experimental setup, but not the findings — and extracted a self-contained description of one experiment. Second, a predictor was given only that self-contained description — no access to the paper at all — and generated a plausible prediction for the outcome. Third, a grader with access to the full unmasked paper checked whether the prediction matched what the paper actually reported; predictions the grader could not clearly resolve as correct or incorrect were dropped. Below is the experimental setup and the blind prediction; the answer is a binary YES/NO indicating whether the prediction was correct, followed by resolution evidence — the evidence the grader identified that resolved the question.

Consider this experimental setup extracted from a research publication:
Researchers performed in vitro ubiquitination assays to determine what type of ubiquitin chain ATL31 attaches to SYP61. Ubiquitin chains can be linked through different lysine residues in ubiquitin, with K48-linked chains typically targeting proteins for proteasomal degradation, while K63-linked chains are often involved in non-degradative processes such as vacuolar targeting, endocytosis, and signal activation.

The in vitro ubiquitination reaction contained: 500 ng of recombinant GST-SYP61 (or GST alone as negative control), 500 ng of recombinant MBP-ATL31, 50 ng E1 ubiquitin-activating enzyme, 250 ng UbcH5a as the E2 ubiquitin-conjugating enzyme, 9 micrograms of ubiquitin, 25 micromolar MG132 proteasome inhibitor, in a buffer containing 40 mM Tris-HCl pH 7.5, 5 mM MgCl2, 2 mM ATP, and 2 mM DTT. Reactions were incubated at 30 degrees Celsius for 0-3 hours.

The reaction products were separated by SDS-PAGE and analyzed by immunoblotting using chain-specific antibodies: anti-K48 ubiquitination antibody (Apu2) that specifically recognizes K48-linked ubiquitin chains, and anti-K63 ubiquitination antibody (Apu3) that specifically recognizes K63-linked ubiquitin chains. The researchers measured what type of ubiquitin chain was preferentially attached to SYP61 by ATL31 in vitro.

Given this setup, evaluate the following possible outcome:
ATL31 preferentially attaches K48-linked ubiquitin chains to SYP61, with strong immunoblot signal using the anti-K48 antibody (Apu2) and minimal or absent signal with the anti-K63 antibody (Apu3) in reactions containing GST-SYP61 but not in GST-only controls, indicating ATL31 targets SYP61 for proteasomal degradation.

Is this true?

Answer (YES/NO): NO